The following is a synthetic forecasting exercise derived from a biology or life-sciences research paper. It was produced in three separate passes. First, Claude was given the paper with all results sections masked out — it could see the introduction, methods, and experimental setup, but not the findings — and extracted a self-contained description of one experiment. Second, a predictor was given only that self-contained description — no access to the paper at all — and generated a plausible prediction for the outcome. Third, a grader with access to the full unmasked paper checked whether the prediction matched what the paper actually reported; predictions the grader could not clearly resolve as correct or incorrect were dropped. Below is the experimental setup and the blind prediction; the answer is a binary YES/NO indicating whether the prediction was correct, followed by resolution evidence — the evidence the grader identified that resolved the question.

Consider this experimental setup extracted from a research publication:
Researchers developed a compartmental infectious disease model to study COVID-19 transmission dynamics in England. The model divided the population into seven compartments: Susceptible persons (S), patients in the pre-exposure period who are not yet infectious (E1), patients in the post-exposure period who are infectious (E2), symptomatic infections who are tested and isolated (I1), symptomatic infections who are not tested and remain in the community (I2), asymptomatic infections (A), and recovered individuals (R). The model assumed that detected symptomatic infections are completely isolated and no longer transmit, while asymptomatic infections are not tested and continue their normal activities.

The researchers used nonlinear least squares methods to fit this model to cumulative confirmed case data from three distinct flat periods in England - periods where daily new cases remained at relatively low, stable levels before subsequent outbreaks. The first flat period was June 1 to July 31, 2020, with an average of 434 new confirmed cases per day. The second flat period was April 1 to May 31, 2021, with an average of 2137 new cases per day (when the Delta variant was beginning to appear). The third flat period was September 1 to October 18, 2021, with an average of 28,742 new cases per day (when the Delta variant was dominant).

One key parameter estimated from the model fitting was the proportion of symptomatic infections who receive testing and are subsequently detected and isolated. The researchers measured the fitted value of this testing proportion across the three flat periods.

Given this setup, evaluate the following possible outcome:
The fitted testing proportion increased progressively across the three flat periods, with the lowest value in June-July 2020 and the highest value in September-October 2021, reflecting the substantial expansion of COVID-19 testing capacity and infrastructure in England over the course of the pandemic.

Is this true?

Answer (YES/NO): NO